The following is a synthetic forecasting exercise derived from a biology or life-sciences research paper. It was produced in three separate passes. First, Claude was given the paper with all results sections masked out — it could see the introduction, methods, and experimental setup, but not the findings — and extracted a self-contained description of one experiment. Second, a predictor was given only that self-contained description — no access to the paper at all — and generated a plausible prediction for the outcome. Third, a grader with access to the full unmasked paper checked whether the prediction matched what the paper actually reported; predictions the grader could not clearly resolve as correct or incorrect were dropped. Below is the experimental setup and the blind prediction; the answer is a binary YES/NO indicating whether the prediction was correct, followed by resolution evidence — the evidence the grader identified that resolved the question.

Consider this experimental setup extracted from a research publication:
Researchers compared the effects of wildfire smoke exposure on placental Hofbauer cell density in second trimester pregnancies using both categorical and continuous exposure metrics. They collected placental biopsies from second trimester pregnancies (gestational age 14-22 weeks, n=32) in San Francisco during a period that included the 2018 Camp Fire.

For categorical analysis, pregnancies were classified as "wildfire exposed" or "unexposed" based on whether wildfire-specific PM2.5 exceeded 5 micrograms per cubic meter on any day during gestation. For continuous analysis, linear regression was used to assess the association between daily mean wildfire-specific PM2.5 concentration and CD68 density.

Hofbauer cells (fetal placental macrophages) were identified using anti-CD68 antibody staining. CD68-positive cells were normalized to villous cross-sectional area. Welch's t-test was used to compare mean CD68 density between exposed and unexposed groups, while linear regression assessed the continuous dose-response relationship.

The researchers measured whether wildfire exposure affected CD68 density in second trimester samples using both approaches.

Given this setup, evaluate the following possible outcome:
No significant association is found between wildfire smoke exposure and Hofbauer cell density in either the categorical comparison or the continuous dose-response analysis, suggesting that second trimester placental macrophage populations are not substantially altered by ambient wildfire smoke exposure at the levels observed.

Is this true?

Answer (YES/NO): NO